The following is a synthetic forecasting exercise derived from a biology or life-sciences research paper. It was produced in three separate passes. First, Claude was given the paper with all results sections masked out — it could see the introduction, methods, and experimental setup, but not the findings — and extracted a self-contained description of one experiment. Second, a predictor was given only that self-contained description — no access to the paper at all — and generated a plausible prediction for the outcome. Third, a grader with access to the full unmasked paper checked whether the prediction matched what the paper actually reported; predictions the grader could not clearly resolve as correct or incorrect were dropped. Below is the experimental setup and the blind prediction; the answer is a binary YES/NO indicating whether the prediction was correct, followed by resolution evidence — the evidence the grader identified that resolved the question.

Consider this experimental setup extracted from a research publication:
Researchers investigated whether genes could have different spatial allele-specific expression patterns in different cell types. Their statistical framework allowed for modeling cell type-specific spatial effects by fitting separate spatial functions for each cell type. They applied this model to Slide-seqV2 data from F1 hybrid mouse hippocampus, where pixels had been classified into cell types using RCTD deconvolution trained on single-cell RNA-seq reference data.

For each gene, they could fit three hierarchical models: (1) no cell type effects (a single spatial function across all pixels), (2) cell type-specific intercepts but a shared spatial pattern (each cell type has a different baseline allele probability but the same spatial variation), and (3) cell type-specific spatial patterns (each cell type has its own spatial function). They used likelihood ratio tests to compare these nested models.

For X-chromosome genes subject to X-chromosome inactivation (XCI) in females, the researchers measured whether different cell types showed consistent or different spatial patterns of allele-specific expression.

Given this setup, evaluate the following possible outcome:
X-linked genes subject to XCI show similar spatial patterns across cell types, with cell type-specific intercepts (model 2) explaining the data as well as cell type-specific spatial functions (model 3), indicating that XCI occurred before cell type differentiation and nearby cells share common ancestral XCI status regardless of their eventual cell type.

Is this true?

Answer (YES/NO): YES